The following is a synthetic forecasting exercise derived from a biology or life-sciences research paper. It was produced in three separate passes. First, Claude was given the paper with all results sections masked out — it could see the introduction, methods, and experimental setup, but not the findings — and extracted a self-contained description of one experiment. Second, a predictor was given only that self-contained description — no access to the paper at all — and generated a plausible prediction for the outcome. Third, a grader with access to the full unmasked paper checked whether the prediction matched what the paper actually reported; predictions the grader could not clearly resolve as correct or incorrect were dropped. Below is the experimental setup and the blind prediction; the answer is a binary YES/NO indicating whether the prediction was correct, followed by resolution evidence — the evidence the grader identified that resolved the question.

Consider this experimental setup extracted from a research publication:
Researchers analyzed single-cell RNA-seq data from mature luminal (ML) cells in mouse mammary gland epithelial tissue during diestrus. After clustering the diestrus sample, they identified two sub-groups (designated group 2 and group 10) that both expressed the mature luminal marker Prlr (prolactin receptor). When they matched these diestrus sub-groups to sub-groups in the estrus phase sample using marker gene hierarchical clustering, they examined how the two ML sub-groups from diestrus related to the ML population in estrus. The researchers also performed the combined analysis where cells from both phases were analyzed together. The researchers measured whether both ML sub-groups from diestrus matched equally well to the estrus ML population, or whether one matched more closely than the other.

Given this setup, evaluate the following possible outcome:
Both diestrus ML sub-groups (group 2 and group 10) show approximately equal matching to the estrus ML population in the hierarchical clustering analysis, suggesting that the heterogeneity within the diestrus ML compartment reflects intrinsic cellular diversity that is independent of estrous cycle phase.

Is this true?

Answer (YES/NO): NO